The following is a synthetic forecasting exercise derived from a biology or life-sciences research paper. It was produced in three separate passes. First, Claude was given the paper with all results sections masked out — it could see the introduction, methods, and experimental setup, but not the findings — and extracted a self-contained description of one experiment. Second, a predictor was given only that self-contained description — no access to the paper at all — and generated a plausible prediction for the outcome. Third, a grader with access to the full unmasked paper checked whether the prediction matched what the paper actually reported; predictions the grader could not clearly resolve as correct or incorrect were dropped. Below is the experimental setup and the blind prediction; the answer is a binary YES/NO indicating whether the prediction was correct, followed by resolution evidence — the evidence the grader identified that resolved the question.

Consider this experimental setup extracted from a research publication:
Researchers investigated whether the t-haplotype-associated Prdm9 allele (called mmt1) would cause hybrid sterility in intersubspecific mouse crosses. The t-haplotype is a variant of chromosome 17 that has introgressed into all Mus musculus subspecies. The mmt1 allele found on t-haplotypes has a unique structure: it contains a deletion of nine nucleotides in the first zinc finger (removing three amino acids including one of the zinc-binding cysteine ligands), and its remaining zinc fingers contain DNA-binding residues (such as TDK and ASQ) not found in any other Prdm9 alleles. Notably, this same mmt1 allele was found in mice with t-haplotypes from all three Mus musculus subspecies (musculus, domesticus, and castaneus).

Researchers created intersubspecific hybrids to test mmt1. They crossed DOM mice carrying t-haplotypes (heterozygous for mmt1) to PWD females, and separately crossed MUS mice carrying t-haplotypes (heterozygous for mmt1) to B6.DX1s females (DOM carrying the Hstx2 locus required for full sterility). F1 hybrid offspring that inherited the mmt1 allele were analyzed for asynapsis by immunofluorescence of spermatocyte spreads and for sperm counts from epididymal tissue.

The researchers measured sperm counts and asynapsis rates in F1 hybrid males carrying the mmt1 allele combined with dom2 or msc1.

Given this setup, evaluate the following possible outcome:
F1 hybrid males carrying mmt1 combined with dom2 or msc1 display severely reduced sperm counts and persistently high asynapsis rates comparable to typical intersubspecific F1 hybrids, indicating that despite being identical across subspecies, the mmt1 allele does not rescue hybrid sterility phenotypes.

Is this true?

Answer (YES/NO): NO